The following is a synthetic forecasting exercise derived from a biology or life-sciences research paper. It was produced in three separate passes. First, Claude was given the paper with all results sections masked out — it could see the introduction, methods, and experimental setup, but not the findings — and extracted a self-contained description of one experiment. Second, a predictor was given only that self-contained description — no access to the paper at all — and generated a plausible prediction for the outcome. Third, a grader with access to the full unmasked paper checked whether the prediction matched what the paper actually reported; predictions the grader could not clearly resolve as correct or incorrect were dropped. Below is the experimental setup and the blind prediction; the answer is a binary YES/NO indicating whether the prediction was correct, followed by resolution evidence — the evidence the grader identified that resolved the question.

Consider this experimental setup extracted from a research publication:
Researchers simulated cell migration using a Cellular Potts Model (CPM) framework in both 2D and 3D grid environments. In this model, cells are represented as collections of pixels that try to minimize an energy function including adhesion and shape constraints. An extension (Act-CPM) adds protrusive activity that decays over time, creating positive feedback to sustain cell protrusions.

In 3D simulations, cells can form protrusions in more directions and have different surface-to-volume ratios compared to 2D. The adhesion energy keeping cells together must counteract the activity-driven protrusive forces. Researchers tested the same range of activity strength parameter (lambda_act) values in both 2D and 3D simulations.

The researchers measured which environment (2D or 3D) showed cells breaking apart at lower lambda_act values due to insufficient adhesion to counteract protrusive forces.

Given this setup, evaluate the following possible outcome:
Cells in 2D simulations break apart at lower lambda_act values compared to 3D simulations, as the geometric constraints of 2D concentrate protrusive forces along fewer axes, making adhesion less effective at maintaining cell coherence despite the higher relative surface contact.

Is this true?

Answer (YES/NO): NO